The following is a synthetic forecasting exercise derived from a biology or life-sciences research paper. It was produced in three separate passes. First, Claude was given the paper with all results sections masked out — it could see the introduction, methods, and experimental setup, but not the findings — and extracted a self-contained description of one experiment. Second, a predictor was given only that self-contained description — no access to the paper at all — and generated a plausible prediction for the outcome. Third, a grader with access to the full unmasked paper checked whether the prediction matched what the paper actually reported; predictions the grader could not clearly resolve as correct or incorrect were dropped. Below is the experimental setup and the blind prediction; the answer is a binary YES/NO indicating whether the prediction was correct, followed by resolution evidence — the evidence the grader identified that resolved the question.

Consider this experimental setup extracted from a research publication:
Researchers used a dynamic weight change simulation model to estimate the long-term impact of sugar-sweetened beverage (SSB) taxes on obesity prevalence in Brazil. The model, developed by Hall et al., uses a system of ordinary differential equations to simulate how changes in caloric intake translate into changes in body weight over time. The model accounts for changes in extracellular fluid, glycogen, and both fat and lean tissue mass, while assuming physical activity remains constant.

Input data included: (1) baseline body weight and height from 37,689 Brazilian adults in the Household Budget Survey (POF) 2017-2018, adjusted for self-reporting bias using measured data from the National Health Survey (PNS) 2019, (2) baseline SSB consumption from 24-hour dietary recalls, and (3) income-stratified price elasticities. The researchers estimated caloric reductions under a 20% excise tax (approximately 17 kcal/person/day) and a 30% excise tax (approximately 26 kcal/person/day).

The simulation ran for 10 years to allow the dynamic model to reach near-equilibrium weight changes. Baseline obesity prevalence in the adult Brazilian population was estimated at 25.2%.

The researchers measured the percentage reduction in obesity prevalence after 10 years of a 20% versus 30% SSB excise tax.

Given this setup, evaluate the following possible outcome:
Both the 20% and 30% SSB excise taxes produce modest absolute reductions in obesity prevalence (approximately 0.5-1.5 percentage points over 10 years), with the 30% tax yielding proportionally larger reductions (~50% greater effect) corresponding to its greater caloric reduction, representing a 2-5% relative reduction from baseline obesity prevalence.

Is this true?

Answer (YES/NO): NO